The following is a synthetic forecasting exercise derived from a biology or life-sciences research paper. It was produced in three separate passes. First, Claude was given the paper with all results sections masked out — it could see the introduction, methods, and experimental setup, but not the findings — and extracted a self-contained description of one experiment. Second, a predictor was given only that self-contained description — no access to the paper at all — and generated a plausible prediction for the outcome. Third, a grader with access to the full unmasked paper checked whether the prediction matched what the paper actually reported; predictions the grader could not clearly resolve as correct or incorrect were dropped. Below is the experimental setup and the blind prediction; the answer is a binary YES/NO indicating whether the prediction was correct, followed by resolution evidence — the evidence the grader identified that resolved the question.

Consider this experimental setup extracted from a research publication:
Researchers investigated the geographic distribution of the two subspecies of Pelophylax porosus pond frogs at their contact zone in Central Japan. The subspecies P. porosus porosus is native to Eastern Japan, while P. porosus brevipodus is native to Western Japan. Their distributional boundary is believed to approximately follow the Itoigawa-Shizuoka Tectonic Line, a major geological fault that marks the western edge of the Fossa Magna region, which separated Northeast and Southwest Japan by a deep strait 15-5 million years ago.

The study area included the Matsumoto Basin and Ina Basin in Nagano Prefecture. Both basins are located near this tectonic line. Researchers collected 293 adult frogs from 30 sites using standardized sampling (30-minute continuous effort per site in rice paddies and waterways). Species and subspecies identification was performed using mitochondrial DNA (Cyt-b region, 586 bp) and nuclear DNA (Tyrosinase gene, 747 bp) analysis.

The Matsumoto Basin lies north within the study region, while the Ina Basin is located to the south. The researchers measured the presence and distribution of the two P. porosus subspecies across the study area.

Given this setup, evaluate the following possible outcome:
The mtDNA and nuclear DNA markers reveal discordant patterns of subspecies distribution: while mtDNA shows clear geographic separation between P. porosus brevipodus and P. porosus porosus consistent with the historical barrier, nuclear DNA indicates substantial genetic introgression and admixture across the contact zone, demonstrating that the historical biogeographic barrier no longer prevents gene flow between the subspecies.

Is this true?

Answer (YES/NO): NO